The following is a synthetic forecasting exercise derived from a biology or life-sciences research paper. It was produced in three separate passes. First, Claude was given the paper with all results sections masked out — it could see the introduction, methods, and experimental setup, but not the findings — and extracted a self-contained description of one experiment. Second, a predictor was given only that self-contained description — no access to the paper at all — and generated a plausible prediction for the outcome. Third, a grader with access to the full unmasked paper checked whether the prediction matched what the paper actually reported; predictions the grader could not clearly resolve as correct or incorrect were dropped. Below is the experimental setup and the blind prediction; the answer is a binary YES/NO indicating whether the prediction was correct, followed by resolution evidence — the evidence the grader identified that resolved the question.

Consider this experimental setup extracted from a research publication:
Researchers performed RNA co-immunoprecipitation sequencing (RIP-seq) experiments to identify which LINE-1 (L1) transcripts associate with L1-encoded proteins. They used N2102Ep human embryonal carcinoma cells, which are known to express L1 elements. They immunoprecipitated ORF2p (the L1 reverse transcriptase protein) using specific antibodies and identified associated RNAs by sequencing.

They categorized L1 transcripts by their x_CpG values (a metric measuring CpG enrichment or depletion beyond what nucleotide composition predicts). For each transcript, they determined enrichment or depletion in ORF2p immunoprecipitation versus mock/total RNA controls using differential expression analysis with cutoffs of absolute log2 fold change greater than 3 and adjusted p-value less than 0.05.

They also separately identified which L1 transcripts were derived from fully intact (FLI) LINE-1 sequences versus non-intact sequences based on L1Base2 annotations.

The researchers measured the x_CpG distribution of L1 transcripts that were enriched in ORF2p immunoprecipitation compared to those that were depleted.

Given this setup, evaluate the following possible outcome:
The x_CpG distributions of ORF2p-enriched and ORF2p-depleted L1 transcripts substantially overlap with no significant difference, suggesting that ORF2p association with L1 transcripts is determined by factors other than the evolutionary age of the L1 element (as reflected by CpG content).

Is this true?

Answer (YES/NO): NO